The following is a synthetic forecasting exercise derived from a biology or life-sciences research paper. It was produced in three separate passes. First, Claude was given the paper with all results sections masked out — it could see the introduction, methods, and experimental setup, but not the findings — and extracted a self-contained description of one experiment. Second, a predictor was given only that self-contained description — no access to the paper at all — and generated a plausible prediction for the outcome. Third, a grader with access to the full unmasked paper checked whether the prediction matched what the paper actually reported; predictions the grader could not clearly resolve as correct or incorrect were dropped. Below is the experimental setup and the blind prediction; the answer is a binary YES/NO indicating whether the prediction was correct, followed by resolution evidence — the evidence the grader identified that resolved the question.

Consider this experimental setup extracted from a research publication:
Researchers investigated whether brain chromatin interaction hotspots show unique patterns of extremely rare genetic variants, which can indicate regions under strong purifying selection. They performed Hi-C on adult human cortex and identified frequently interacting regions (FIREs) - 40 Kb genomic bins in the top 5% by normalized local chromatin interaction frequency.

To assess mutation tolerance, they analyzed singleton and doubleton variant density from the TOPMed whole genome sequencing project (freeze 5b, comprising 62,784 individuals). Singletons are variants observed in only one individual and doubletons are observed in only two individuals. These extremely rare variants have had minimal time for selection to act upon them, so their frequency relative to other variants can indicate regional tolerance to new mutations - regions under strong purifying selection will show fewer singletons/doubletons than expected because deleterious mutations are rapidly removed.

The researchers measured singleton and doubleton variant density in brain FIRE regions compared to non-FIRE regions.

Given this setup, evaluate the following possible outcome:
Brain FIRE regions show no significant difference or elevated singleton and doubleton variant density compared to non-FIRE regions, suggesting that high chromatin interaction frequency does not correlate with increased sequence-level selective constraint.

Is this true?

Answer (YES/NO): NO